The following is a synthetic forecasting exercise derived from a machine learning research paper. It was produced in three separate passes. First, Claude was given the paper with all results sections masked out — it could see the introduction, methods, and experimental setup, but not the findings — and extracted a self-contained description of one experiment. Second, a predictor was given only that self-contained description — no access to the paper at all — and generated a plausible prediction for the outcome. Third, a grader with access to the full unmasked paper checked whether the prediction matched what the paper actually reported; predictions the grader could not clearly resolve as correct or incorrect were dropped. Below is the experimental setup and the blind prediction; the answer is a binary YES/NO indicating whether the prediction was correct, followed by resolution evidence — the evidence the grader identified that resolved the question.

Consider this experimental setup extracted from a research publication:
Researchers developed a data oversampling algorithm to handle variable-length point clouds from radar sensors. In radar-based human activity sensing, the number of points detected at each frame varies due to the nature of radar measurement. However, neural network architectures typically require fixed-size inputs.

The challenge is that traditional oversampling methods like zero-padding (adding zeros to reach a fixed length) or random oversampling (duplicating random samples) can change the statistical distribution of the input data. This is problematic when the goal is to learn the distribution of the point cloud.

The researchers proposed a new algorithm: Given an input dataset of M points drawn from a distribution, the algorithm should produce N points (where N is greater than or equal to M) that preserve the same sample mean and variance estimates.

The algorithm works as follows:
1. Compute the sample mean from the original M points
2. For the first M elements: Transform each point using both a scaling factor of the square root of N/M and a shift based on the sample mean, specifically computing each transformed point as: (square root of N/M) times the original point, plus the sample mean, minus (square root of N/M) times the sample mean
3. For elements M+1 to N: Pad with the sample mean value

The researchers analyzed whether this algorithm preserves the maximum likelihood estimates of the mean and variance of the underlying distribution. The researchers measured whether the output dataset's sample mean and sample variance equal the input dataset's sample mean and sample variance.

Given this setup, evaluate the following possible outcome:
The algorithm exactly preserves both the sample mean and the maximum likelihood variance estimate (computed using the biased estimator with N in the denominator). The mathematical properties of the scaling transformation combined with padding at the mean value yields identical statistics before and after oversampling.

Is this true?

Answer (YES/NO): YES